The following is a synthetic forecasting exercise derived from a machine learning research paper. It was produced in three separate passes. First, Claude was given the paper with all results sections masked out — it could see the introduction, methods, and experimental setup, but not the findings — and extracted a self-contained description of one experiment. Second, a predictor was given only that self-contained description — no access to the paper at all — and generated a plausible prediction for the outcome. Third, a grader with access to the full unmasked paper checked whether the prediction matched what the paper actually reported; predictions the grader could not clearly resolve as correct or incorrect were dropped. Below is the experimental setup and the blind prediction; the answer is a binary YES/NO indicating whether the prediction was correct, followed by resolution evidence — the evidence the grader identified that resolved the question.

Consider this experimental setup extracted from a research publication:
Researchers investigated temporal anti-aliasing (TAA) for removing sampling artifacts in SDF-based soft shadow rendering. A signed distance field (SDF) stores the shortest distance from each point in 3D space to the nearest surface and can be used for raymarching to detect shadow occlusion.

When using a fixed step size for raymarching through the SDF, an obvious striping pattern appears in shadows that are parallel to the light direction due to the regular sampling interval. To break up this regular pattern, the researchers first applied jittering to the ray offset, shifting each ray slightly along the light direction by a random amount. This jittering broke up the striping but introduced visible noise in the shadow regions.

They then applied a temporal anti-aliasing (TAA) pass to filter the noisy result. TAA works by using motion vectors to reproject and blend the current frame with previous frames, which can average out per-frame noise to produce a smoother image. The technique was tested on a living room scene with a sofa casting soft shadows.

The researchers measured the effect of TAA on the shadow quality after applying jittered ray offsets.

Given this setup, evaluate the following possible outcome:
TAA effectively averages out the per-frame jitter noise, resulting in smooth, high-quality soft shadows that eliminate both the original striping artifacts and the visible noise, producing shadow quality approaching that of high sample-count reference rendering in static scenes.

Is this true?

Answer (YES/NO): NO